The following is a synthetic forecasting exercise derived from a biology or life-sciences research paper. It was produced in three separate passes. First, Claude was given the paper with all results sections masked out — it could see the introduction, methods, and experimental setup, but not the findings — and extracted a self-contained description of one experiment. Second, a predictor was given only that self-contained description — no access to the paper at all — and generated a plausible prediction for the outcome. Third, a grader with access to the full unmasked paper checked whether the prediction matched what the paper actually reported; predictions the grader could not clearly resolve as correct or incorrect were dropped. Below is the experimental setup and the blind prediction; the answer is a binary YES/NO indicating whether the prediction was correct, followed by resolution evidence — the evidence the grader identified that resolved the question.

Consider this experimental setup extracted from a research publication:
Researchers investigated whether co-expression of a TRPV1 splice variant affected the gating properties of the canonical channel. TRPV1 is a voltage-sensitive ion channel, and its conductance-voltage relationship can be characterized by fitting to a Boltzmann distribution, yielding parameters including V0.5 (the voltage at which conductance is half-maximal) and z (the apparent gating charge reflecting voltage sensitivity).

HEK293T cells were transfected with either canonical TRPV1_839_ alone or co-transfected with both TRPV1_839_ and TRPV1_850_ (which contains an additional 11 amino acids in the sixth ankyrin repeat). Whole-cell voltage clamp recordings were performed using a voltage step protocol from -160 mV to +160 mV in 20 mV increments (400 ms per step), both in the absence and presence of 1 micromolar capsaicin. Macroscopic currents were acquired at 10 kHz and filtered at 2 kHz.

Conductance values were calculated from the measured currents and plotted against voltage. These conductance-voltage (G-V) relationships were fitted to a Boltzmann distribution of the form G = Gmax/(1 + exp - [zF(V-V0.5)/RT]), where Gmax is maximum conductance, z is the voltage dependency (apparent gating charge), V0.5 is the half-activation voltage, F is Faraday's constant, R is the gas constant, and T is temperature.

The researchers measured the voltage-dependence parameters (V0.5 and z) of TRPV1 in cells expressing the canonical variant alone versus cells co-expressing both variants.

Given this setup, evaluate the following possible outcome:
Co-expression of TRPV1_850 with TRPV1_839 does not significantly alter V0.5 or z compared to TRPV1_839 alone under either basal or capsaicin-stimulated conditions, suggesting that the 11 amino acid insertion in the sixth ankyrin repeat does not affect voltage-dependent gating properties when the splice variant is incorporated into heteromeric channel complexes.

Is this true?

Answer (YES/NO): YES